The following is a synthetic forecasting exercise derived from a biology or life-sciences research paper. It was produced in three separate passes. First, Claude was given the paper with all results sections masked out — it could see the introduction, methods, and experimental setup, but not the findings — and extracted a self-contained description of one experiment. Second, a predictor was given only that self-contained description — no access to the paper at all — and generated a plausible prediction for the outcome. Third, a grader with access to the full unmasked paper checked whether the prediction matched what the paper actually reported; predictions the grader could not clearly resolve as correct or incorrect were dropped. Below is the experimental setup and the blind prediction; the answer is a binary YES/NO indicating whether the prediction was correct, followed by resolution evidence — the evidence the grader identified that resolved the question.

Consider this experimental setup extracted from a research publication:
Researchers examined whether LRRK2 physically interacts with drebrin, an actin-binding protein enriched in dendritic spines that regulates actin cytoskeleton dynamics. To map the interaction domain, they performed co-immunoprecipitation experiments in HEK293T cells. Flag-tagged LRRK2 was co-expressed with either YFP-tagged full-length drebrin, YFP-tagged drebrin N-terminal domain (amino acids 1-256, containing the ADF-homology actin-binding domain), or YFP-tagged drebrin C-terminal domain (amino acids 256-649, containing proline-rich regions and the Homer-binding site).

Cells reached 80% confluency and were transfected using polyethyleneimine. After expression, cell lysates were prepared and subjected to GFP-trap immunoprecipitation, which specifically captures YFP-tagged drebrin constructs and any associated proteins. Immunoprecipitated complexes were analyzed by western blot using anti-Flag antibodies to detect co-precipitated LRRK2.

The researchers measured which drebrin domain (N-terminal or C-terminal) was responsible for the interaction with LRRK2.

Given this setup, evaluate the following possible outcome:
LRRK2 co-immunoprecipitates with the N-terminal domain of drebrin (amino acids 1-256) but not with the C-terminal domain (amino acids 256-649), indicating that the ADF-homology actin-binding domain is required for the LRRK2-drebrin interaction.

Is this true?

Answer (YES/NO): NO